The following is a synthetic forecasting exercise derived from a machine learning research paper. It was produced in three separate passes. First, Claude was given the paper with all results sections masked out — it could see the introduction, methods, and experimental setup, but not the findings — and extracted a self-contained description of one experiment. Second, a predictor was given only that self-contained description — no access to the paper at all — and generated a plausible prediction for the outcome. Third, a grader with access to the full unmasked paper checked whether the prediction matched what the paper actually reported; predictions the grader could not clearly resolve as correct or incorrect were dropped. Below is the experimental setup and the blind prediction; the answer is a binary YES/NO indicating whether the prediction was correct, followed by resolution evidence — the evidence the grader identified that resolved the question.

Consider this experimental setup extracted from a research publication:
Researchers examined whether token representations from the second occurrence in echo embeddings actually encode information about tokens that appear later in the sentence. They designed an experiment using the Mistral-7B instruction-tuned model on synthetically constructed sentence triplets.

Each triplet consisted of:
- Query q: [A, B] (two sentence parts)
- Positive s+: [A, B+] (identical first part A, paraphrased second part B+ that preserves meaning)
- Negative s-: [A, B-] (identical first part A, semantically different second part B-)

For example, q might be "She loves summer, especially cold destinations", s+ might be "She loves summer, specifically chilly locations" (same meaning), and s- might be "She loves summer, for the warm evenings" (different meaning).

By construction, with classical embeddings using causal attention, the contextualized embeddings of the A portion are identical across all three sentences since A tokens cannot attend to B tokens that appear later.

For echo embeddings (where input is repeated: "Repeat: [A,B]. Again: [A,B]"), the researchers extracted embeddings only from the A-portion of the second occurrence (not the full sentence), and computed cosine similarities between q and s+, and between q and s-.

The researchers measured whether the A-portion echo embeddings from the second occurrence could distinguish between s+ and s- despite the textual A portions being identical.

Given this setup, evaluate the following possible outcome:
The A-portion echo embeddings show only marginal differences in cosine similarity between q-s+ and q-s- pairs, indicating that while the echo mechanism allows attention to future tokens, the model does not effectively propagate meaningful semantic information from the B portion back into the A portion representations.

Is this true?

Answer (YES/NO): NO